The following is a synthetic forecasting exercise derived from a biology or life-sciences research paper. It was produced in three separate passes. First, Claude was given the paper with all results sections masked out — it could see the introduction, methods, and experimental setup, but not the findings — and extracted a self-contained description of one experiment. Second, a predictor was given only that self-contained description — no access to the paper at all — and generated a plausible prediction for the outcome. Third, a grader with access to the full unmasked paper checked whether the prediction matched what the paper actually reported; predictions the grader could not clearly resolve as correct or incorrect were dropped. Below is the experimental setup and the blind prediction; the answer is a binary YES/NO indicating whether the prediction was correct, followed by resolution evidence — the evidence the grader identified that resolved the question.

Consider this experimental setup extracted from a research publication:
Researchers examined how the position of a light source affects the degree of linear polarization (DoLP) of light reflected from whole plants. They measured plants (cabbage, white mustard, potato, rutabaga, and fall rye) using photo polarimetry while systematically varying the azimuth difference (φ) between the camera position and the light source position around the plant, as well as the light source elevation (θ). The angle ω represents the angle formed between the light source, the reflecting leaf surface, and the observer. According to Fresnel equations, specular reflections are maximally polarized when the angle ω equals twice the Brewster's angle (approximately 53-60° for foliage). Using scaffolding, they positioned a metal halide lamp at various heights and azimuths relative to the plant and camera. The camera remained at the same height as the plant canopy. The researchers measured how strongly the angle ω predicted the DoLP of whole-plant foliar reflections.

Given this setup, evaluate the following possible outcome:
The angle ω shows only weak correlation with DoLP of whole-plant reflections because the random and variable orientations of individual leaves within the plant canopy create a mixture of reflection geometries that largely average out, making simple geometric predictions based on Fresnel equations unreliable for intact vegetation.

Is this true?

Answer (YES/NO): NO